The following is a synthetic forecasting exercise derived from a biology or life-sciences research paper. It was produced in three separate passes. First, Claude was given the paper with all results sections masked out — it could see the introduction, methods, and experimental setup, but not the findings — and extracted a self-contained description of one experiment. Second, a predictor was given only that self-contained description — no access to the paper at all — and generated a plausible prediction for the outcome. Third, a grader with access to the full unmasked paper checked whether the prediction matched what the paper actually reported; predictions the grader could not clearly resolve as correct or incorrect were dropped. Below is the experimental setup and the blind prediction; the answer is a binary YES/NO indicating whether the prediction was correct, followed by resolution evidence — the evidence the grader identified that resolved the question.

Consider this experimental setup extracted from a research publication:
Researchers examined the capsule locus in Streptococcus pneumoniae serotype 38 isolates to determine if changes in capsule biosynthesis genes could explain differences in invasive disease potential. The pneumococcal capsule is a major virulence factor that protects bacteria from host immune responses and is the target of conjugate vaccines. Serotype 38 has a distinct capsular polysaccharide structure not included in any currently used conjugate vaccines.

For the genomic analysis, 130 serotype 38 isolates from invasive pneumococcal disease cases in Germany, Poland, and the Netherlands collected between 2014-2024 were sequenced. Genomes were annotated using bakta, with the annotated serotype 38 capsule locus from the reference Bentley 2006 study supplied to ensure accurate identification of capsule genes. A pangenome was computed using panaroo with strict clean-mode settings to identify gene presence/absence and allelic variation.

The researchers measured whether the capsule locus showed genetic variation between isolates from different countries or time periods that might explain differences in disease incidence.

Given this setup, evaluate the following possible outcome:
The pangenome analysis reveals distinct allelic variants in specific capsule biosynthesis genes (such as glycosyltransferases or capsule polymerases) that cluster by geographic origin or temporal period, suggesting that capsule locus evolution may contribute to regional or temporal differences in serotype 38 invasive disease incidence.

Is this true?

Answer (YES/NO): NO